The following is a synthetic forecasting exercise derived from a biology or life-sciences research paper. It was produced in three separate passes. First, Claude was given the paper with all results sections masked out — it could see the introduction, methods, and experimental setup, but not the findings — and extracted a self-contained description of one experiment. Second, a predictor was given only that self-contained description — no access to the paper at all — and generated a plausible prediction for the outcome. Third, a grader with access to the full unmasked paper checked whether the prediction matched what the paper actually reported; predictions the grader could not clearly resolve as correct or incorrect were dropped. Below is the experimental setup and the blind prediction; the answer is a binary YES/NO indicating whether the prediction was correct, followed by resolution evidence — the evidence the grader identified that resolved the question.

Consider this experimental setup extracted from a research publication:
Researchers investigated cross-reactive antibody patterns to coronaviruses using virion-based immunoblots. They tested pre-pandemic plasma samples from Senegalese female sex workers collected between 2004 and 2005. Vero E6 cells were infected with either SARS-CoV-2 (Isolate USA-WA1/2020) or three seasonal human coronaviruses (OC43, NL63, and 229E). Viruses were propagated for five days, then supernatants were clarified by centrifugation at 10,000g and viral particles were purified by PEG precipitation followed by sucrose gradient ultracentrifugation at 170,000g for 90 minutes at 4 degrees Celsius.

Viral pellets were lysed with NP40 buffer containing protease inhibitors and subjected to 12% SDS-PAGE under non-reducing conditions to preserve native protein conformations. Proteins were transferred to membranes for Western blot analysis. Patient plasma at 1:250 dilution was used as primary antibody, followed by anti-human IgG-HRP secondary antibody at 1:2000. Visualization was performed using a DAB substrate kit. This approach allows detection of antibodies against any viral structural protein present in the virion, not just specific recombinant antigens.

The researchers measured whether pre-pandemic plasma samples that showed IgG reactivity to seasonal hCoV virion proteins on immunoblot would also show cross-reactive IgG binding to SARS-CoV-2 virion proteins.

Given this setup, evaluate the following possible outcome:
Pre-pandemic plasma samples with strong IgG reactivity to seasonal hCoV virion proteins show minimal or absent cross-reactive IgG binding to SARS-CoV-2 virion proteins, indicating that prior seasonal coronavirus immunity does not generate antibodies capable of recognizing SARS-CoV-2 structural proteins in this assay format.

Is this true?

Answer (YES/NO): NO